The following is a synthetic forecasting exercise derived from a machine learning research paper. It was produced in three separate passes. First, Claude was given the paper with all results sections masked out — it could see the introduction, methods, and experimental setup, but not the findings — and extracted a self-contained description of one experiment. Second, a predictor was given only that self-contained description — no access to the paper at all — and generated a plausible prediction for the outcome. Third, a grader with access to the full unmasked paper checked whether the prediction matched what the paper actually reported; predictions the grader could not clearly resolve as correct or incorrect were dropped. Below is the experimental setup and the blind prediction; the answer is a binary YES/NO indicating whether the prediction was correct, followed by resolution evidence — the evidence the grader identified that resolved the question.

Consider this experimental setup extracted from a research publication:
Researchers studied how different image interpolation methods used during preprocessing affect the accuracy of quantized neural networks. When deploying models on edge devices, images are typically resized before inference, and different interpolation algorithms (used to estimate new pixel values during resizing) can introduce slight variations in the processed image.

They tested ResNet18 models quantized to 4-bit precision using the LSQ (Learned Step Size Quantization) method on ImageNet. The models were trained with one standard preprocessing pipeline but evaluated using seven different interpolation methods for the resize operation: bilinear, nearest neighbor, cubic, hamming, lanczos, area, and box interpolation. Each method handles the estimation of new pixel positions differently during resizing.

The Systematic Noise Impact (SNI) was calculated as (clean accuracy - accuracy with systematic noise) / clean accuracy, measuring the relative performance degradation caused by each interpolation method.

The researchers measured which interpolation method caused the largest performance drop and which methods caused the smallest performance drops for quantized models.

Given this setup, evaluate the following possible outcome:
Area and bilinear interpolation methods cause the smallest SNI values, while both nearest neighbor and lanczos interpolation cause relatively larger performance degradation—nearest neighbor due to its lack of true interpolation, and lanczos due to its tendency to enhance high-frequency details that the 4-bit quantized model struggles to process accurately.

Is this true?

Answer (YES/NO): NO